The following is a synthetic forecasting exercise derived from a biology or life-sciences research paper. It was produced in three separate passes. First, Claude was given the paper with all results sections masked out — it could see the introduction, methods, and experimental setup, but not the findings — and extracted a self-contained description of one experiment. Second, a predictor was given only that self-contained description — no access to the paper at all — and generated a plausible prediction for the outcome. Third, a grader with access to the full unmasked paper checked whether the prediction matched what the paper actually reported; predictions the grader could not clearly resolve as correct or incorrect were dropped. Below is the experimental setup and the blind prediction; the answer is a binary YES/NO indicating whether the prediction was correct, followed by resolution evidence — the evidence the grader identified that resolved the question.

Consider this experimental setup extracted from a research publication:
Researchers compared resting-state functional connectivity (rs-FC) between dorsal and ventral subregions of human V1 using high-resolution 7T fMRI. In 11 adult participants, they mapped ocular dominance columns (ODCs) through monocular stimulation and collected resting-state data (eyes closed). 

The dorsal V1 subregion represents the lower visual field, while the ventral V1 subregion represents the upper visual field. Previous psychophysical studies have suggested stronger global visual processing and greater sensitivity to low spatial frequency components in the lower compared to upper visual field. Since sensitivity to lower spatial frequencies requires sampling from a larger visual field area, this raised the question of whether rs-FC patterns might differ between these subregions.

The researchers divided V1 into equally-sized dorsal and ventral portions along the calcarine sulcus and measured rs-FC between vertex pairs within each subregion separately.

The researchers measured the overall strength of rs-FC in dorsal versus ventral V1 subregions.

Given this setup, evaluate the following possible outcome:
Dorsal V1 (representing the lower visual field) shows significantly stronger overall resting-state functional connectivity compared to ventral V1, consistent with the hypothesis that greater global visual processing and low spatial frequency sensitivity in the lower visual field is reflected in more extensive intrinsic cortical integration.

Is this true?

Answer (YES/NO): YES